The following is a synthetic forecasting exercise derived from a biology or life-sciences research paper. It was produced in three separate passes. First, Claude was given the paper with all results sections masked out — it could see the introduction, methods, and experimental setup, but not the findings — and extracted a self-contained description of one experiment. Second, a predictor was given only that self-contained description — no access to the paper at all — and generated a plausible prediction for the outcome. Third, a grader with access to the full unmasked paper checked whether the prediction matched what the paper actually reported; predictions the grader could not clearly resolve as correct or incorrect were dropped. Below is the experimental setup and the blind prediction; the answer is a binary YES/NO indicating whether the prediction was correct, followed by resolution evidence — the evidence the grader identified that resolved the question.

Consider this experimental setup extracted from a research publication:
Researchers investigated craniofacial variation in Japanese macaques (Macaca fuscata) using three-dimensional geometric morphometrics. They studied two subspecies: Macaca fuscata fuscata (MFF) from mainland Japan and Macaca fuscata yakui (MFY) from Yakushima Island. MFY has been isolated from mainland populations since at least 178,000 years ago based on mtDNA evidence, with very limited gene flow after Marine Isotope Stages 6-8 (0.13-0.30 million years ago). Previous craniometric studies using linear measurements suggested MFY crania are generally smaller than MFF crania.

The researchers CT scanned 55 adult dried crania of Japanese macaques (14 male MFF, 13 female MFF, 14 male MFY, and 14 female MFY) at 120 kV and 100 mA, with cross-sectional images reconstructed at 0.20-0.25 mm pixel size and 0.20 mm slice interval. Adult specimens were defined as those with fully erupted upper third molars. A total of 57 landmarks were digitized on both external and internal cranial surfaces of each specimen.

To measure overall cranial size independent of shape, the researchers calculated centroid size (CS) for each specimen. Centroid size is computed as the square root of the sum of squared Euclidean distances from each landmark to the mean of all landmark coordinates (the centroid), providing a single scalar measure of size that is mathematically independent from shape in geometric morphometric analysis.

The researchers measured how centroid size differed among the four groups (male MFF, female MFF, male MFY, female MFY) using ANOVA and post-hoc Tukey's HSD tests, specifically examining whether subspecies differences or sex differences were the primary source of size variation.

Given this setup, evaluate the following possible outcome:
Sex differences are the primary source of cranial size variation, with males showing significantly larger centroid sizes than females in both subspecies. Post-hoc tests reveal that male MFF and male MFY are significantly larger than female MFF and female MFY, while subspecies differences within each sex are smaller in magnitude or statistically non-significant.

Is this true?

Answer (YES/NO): NO